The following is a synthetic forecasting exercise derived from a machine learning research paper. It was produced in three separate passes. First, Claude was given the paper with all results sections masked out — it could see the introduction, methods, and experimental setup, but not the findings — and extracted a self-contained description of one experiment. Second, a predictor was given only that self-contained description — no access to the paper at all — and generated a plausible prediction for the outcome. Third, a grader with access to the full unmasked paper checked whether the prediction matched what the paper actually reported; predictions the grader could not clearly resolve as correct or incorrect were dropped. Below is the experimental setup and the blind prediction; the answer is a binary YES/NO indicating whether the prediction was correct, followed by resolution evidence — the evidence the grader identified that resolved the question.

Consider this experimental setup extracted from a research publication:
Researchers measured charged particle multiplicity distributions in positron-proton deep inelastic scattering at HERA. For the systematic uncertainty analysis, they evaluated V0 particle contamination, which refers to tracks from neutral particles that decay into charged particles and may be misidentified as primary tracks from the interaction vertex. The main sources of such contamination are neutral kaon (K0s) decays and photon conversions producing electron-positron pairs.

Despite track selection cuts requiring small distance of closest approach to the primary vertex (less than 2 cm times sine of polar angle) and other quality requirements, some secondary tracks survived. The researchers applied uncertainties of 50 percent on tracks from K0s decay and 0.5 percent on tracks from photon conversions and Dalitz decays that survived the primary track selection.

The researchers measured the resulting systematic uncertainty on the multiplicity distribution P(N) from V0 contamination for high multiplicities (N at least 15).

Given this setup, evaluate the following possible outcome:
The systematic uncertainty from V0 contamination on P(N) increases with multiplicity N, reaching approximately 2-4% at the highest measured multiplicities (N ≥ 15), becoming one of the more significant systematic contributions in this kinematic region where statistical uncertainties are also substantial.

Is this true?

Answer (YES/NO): NO